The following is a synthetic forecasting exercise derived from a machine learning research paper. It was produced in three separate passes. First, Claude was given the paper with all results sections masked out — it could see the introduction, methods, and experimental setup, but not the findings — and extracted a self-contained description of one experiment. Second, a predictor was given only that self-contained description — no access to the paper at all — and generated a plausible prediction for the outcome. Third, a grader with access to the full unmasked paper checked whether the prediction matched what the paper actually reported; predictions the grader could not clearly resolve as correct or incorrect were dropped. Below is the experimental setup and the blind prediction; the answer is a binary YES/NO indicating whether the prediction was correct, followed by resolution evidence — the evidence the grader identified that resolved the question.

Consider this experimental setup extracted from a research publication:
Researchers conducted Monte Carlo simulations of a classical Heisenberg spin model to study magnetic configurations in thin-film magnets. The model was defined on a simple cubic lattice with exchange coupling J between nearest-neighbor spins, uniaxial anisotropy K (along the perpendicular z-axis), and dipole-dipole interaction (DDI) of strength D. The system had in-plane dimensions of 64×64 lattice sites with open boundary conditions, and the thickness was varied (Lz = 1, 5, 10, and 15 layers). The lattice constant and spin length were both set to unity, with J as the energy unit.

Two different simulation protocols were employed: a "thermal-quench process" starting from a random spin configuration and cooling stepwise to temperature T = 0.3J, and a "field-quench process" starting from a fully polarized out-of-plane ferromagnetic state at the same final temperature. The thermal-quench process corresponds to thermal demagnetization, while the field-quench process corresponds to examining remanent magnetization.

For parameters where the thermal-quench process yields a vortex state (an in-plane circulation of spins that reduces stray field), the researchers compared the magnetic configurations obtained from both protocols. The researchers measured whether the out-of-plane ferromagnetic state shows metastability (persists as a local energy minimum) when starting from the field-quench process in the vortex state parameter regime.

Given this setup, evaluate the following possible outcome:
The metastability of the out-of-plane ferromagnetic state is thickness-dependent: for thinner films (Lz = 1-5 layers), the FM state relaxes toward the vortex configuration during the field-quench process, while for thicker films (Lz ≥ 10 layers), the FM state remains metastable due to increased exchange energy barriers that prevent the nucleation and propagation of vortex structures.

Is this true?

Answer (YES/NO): NO